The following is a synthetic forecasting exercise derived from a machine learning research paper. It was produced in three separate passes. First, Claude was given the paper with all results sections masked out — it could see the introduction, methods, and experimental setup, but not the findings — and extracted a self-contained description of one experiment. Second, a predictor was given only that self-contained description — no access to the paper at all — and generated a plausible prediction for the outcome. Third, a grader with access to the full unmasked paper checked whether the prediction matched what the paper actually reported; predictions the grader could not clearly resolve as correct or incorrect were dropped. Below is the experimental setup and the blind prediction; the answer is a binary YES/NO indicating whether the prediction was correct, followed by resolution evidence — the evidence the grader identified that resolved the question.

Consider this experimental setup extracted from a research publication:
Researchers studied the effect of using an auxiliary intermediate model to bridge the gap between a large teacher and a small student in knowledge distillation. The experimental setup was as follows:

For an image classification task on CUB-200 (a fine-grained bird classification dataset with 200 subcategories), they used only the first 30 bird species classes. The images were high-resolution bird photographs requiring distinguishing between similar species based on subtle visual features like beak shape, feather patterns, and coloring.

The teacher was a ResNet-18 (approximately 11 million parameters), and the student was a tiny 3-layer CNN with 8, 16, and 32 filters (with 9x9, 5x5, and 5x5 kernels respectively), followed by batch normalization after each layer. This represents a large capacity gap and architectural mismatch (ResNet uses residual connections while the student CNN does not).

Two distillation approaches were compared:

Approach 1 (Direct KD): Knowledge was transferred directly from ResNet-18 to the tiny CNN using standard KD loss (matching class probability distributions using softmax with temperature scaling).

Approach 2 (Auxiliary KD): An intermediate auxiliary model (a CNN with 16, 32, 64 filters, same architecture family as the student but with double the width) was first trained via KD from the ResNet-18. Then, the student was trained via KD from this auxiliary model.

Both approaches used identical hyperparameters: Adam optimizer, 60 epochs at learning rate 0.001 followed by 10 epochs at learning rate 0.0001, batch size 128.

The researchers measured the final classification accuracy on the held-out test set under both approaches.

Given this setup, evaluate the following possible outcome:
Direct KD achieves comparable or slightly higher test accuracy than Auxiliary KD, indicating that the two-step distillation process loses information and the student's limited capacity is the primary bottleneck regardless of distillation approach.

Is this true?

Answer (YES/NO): YES